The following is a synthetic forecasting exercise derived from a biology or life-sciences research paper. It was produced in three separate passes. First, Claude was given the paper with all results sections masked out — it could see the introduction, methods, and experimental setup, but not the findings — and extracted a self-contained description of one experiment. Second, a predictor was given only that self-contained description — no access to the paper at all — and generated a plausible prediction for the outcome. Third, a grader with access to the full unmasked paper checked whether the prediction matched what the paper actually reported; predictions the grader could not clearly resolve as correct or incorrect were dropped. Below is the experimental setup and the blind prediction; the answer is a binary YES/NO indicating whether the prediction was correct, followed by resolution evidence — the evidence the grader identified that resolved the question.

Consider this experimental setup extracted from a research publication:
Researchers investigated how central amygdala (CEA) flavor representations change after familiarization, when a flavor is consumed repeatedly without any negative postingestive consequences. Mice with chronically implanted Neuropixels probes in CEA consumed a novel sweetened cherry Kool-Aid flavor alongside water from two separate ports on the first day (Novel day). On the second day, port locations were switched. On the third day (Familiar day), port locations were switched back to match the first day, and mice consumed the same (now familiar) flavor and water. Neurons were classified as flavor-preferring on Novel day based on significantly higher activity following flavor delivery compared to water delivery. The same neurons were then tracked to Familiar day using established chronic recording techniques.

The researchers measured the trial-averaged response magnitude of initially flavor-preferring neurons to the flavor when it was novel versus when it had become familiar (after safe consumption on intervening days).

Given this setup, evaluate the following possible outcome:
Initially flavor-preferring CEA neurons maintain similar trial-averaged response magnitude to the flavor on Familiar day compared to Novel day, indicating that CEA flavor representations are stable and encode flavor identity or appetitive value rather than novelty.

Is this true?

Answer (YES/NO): NO